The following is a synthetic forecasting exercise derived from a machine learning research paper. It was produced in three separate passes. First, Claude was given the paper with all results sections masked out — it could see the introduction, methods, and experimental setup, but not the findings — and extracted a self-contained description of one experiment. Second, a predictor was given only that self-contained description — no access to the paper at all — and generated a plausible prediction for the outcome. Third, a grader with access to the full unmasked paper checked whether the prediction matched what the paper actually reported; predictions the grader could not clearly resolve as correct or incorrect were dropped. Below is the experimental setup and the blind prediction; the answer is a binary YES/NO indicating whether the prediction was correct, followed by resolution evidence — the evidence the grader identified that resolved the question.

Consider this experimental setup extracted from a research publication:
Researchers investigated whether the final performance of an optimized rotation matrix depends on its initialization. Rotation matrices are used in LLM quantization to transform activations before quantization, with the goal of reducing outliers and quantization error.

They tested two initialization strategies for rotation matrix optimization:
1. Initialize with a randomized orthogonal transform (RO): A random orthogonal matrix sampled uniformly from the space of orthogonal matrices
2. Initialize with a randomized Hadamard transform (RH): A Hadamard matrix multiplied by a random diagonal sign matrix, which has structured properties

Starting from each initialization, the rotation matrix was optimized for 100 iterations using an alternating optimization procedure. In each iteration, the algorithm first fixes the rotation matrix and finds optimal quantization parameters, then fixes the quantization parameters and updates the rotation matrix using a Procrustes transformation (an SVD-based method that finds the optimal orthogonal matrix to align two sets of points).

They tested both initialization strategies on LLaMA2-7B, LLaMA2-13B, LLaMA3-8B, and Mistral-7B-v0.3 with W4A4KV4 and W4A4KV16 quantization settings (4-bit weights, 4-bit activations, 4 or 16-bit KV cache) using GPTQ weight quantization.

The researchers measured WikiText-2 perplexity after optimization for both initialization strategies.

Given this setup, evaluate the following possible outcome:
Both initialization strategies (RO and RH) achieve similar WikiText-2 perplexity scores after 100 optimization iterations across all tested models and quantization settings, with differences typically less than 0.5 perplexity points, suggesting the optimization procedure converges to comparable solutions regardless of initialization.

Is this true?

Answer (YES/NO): NO